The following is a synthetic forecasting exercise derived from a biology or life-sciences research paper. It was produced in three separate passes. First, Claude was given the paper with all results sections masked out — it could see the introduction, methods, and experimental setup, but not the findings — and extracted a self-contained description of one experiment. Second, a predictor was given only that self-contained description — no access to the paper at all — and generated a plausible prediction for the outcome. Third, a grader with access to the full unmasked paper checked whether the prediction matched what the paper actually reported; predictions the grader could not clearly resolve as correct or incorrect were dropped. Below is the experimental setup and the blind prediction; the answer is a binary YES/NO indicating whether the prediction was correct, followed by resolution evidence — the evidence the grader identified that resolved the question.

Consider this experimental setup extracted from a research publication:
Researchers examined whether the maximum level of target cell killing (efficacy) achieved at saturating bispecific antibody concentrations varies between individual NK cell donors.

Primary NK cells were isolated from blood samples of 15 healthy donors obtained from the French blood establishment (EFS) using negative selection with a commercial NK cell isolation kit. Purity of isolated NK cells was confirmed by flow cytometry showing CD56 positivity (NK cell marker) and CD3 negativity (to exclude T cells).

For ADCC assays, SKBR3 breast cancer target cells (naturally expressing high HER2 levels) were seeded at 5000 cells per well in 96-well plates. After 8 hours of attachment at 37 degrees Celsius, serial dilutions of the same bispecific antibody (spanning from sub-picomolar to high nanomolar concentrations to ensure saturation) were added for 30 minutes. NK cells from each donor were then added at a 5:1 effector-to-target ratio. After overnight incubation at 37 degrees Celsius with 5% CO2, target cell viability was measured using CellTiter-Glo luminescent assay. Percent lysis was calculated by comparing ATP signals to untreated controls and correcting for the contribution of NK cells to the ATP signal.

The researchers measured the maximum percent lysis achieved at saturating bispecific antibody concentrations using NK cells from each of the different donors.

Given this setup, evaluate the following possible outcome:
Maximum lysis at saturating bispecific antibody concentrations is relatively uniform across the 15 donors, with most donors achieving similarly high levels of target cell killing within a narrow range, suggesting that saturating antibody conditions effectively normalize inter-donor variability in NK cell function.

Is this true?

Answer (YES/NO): NO